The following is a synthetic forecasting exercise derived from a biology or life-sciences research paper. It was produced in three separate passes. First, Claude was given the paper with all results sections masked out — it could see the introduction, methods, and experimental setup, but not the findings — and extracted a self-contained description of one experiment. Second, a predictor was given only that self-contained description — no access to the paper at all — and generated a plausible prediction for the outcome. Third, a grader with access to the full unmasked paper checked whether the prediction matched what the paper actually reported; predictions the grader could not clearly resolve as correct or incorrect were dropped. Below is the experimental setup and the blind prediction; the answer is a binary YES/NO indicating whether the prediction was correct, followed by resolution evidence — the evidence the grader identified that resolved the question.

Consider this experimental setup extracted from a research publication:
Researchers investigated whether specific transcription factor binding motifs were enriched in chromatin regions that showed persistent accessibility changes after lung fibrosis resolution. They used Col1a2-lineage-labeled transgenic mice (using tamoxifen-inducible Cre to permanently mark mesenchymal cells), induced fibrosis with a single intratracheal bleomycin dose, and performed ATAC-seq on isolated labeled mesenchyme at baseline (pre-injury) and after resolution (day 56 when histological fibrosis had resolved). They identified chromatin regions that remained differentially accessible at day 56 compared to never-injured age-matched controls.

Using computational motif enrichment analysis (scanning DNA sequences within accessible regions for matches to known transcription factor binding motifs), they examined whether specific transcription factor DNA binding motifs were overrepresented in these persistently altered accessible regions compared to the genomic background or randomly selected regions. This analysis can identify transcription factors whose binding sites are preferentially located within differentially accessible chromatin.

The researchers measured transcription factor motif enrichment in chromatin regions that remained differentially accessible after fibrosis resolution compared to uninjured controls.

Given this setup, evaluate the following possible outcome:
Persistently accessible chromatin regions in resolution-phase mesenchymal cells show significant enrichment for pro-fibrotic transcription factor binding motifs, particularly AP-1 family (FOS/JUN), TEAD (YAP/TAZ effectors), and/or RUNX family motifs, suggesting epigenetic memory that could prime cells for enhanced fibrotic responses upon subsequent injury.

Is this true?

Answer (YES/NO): YES